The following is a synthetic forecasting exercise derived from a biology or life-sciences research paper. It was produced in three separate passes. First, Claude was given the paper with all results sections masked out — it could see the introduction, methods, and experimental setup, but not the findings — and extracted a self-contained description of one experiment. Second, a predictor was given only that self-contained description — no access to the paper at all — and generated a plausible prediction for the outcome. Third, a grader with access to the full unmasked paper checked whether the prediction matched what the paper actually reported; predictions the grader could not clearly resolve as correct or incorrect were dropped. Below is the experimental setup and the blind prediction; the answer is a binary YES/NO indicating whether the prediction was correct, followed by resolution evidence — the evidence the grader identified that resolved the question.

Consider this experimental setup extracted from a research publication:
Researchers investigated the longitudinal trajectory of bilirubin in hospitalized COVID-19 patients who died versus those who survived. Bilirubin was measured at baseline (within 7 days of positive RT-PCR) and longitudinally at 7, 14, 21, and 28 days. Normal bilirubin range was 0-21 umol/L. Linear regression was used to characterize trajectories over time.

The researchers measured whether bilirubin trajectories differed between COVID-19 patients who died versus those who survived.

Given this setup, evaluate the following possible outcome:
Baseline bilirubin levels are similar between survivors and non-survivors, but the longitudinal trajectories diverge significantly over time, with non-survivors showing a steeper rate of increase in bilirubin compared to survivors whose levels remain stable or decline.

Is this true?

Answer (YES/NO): NO